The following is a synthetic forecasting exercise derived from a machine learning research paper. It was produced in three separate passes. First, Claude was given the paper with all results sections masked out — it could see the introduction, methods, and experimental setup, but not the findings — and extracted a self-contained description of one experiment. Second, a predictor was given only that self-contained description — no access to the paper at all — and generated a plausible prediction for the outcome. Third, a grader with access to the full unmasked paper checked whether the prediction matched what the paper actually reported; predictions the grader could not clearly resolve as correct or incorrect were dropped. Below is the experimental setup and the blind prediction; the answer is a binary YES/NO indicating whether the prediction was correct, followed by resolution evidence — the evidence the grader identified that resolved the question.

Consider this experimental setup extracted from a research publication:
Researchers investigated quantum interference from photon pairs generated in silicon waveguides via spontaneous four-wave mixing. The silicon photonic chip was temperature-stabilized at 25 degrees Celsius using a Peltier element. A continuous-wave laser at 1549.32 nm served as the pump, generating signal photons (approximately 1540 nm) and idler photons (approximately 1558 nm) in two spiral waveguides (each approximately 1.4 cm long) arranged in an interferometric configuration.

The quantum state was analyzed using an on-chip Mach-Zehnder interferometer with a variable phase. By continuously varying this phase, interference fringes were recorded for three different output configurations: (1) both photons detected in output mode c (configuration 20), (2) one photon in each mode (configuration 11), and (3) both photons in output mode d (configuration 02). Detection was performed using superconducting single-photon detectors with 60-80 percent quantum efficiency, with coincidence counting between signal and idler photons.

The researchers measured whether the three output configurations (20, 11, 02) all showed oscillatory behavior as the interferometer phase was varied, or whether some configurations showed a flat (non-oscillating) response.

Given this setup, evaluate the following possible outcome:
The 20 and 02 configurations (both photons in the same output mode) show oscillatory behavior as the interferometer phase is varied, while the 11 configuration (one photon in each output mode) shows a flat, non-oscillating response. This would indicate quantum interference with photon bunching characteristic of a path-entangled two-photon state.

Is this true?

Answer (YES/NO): NO